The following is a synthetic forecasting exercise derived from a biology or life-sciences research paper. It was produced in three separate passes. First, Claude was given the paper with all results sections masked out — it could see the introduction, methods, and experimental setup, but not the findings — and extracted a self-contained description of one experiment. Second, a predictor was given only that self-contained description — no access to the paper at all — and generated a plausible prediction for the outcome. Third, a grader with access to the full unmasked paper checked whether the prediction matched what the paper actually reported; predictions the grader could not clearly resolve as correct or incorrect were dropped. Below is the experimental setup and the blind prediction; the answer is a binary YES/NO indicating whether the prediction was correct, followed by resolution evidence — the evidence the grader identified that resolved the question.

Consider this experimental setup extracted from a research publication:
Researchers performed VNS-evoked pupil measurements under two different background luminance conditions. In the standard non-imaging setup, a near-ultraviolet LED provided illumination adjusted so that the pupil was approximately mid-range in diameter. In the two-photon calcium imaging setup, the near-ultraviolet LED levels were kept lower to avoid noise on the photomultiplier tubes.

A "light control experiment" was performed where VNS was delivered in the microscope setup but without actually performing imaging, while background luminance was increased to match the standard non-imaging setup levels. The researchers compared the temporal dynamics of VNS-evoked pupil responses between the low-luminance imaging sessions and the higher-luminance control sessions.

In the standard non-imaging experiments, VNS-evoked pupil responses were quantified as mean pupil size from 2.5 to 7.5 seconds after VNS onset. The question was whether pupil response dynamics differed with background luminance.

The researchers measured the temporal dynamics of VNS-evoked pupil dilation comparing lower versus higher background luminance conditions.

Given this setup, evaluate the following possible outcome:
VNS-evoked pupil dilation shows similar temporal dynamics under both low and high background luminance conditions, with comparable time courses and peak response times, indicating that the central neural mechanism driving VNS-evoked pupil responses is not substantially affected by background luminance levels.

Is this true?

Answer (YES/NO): NO